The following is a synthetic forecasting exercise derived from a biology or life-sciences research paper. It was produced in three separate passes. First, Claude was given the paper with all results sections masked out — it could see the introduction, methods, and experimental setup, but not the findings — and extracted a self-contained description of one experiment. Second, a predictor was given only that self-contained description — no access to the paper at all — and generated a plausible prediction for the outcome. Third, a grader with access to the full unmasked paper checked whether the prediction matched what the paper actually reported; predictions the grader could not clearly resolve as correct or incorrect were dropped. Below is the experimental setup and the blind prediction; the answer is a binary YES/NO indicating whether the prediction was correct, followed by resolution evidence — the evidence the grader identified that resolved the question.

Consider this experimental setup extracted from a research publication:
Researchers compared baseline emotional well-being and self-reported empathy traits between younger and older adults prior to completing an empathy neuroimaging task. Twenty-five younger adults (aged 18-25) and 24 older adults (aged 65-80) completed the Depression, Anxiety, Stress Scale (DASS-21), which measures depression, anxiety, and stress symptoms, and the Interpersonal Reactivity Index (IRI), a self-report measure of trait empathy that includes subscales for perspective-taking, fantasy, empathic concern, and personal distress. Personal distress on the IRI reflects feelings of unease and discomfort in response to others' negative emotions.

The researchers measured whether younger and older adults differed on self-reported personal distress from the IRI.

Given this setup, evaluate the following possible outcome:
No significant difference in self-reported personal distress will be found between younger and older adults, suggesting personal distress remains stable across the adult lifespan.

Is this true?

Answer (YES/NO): NO